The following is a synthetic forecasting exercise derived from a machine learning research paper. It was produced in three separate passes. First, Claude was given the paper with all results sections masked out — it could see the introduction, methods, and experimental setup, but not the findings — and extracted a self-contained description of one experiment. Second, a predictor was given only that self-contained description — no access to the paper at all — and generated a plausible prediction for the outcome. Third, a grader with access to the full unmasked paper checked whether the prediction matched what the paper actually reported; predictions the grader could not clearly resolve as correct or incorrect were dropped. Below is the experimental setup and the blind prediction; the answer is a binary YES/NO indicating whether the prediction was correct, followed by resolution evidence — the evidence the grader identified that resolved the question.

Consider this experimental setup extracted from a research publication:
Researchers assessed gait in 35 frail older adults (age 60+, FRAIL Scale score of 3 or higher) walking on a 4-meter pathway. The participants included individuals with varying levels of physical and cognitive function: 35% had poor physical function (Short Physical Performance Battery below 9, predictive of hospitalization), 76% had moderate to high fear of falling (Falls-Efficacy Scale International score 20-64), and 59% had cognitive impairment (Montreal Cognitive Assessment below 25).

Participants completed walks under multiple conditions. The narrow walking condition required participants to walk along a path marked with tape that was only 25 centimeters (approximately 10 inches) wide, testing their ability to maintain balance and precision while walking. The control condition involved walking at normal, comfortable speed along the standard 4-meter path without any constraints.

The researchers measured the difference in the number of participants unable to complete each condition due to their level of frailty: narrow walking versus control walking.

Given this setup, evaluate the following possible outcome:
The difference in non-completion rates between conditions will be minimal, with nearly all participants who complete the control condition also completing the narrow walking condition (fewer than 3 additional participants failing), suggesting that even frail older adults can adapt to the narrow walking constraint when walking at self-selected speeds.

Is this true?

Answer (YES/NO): NO